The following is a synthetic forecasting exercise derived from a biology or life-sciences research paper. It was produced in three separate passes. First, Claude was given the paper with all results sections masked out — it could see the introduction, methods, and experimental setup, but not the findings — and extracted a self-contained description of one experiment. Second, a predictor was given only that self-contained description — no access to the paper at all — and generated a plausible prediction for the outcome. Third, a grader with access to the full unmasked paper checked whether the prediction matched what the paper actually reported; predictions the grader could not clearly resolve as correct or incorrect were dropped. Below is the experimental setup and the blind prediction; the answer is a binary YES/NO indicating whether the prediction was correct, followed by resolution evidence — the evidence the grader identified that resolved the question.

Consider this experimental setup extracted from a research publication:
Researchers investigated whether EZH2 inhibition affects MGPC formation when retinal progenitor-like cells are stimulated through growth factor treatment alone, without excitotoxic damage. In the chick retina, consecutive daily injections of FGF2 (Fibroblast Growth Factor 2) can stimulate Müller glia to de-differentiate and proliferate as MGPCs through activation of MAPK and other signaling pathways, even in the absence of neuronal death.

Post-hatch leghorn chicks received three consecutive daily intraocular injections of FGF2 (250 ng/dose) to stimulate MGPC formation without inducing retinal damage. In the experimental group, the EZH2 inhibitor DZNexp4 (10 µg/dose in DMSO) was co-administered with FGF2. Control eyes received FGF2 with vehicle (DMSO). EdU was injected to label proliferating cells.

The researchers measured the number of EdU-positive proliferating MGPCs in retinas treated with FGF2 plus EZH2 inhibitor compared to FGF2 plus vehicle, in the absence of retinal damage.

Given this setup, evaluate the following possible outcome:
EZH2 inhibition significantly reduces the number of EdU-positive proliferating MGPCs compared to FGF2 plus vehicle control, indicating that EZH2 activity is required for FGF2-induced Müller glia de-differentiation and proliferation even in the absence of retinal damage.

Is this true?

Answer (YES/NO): YES